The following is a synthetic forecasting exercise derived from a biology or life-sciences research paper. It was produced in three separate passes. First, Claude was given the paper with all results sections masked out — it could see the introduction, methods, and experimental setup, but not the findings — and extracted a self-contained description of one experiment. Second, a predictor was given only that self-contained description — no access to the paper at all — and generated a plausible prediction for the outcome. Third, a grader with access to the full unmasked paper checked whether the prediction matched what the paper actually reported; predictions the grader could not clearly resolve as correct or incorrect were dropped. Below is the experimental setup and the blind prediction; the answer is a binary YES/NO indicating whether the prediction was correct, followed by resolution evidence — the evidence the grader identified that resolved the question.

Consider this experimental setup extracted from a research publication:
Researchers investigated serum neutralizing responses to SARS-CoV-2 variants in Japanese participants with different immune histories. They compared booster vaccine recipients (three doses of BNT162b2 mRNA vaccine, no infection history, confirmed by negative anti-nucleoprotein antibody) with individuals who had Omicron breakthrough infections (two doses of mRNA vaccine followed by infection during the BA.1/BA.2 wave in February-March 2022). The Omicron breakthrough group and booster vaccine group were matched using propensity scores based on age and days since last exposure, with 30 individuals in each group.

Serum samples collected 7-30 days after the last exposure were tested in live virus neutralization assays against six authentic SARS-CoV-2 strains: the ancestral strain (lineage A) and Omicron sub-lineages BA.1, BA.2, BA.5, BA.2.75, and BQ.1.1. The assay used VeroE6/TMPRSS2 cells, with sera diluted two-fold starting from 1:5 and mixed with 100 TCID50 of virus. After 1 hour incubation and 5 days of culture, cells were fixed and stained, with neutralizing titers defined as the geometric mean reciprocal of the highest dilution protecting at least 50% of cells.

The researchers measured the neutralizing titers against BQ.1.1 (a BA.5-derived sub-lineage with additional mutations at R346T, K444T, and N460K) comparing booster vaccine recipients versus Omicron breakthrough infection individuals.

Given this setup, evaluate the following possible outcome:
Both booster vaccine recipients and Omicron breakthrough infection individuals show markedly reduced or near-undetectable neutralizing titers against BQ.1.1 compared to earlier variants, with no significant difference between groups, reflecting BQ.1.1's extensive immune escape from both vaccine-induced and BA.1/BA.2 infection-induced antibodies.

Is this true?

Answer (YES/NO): NO